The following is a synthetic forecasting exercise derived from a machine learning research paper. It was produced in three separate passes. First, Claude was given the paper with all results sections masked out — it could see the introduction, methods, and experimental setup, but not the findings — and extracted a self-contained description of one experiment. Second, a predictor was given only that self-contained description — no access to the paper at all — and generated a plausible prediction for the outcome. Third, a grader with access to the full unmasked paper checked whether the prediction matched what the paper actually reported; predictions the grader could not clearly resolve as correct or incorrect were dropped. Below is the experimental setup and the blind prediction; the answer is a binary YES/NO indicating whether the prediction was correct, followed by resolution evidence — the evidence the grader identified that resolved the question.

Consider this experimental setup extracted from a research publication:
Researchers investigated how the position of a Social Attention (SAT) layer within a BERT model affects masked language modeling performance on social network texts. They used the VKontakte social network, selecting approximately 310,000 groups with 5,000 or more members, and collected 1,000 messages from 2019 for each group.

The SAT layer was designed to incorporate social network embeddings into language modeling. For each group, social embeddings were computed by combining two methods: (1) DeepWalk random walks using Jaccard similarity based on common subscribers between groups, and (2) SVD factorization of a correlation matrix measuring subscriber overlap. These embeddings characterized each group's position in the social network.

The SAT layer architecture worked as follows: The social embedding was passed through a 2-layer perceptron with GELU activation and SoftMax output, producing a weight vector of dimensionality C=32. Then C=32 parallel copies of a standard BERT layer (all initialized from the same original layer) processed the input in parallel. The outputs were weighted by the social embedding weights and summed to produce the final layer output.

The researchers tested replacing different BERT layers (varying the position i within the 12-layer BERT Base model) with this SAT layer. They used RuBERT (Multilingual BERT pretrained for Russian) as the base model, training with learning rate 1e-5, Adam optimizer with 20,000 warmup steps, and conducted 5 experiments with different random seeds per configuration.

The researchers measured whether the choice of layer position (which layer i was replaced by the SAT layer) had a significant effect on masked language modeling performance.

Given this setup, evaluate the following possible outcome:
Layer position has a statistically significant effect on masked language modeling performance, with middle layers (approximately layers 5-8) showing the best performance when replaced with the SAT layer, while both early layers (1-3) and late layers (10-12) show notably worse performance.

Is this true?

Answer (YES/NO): NO